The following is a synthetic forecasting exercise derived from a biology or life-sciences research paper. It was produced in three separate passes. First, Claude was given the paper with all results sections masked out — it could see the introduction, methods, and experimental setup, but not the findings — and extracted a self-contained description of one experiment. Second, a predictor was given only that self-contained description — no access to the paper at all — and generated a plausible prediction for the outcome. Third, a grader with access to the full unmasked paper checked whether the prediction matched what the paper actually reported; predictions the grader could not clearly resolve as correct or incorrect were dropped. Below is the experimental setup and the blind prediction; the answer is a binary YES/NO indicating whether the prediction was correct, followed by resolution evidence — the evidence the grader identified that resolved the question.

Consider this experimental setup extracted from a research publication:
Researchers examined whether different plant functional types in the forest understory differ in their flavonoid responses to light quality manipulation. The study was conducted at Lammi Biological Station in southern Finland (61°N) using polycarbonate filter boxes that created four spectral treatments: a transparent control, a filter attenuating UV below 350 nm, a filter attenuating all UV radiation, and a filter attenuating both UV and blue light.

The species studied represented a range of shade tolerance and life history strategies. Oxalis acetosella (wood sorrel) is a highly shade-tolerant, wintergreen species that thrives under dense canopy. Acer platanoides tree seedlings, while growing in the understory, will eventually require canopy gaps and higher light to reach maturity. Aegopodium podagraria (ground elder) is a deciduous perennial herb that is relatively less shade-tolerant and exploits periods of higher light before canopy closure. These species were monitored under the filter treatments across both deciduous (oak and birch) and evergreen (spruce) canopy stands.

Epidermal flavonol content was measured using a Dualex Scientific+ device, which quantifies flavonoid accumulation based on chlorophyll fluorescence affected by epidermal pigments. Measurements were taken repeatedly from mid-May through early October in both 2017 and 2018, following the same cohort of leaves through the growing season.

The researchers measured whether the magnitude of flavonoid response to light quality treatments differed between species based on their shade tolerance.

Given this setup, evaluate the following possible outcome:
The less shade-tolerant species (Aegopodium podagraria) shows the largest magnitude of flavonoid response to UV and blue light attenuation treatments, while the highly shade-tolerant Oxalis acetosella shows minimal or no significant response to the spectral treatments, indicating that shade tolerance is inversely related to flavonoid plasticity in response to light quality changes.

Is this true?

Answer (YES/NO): NO